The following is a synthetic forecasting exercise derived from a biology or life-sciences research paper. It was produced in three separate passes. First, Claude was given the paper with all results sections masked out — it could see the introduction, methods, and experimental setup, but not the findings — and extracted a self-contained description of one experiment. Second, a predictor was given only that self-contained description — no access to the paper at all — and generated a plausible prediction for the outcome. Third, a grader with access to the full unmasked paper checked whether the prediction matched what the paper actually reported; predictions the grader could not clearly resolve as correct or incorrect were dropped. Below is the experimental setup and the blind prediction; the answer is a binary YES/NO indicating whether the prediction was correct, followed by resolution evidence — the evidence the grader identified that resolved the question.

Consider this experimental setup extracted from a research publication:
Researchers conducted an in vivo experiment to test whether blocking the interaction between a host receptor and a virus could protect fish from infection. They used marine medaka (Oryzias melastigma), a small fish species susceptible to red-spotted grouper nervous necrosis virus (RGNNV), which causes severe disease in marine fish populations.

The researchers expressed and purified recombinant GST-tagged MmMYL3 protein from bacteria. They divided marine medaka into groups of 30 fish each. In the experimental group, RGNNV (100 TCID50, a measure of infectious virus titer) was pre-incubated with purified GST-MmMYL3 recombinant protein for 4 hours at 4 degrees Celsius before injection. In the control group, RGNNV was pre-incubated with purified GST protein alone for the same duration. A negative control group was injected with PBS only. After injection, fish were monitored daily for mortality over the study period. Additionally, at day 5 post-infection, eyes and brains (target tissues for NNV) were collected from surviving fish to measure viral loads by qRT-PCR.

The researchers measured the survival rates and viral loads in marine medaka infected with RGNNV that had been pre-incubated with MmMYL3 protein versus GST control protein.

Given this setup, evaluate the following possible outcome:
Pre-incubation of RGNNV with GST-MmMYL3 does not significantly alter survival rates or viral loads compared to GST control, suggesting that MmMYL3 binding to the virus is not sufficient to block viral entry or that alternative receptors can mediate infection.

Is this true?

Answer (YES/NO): NO